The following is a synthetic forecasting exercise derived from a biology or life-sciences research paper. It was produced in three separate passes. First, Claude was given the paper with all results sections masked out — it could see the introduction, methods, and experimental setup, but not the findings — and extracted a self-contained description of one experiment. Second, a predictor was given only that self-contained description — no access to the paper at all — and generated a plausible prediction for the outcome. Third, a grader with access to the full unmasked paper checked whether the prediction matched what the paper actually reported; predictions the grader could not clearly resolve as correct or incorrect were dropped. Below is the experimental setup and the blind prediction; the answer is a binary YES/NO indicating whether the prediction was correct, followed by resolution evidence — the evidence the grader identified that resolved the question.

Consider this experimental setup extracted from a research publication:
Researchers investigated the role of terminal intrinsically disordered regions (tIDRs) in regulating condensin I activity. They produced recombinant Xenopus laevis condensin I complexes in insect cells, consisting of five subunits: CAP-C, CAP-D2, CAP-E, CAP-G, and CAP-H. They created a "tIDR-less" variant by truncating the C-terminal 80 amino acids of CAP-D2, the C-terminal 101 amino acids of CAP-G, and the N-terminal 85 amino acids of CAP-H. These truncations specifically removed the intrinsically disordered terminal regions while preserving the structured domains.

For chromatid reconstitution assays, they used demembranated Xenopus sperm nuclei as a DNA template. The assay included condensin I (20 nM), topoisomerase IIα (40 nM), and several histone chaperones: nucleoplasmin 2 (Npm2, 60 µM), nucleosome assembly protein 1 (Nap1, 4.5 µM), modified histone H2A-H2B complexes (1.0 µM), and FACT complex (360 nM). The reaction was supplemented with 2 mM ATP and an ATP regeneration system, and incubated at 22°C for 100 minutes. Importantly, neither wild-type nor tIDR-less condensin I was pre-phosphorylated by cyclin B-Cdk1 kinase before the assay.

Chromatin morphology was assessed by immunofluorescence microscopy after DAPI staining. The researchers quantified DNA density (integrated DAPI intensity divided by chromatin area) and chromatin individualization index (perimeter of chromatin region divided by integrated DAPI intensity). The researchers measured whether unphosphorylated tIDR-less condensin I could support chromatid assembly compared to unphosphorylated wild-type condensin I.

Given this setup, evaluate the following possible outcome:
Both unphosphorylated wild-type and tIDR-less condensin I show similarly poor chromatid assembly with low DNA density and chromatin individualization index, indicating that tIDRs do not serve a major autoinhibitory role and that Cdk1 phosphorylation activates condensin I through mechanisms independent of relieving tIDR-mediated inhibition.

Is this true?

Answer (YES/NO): NO